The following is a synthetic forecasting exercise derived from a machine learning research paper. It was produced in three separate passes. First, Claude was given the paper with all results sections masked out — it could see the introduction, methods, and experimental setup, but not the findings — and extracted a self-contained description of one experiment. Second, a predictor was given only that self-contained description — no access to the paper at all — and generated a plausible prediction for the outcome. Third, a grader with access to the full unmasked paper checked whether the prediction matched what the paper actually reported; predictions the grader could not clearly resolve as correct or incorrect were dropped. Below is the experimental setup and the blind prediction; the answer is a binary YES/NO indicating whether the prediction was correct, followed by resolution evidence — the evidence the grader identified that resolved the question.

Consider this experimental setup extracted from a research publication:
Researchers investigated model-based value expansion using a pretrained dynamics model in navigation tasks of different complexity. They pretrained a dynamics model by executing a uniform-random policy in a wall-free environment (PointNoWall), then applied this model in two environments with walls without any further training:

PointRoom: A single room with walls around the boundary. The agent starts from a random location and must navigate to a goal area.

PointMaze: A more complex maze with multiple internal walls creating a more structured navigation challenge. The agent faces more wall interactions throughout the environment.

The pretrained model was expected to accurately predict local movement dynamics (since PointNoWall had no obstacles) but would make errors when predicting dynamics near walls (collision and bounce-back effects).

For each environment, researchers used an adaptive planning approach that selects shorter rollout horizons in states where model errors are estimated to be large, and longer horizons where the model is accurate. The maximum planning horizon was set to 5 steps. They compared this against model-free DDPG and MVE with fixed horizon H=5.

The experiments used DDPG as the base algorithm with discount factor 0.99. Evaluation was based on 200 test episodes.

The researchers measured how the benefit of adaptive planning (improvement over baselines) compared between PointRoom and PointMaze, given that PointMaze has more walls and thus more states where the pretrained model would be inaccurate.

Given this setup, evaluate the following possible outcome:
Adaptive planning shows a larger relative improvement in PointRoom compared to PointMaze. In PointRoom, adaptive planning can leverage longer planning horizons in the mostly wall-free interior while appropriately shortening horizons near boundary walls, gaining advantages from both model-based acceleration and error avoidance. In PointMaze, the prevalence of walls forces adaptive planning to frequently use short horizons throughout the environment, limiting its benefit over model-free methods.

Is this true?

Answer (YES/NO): YES